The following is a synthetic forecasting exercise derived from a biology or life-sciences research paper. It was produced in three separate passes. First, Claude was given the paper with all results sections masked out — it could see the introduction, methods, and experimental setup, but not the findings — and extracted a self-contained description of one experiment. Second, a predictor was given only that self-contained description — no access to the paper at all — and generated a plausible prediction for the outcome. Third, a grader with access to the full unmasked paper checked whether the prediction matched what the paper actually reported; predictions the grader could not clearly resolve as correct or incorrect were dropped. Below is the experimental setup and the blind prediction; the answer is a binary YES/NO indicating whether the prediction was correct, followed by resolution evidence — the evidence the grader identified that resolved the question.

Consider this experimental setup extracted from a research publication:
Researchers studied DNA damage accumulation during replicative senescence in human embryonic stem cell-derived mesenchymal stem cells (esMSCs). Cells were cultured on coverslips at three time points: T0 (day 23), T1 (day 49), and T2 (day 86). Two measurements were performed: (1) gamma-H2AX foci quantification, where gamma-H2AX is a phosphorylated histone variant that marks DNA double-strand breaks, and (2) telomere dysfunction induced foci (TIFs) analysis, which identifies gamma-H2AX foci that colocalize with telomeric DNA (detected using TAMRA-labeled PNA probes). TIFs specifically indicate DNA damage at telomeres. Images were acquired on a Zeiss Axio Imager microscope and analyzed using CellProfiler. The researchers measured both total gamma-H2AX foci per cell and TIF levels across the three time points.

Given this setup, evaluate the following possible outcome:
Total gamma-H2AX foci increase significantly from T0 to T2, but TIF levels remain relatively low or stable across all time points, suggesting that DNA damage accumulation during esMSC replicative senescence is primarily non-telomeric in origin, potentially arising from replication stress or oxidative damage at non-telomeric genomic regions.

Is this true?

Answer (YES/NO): YES